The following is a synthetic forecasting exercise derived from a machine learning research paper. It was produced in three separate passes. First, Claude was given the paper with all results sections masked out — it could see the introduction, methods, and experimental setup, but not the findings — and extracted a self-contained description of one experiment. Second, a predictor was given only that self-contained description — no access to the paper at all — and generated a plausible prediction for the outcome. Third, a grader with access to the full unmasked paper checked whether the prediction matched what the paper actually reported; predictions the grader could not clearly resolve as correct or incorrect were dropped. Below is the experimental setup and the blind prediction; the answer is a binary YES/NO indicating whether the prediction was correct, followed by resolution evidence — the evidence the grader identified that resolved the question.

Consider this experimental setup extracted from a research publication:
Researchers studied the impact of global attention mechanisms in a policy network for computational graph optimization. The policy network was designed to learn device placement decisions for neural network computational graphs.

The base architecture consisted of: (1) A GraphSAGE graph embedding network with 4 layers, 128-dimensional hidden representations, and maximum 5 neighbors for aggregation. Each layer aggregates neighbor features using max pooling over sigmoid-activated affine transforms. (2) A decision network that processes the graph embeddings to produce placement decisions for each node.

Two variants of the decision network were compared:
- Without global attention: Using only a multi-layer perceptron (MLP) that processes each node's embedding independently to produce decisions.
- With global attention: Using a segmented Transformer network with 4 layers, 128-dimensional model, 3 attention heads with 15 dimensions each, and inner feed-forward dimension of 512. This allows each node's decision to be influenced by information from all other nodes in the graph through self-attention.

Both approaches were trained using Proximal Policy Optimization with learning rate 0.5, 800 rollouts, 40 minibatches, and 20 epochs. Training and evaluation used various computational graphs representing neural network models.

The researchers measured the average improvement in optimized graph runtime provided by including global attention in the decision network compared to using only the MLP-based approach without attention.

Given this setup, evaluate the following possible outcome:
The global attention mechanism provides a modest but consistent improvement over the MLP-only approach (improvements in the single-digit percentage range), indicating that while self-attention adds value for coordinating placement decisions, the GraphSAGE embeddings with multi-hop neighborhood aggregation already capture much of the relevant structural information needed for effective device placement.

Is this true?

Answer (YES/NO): NO